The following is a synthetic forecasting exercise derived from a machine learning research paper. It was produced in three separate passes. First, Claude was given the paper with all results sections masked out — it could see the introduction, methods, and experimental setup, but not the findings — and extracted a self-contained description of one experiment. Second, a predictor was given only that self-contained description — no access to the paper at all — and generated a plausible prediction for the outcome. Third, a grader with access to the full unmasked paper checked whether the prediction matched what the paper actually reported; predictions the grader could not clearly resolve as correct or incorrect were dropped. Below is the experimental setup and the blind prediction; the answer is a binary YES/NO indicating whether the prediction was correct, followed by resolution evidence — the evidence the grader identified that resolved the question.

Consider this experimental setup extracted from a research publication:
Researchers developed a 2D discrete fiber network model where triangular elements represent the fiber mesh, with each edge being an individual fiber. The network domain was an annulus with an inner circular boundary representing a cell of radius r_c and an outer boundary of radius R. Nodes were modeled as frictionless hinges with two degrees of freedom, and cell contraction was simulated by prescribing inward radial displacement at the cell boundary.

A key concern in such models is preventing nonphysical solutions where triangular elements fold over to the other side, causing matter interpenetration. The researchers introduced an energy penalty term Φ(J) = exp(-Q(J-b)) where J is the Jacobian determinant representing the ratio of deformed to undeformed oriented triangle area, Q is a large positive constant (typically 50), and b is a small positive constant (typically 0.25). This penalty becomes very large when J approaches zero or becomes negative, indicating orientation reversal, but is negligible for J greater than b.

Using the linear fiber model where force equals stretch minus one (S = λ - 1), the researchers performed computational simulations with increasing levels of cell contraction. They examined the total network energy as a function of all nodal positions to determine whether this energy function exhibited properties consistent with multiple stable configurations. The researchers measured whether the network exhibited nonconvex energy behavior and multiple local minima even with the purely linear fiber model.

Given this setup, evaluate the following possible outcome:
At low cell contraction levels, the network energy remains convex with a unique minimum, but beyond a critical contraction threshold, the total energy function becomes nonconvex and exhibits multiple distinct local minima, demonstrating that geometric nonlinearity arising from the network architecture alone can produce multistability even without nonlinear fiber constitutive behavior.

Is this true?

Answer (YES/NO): NO